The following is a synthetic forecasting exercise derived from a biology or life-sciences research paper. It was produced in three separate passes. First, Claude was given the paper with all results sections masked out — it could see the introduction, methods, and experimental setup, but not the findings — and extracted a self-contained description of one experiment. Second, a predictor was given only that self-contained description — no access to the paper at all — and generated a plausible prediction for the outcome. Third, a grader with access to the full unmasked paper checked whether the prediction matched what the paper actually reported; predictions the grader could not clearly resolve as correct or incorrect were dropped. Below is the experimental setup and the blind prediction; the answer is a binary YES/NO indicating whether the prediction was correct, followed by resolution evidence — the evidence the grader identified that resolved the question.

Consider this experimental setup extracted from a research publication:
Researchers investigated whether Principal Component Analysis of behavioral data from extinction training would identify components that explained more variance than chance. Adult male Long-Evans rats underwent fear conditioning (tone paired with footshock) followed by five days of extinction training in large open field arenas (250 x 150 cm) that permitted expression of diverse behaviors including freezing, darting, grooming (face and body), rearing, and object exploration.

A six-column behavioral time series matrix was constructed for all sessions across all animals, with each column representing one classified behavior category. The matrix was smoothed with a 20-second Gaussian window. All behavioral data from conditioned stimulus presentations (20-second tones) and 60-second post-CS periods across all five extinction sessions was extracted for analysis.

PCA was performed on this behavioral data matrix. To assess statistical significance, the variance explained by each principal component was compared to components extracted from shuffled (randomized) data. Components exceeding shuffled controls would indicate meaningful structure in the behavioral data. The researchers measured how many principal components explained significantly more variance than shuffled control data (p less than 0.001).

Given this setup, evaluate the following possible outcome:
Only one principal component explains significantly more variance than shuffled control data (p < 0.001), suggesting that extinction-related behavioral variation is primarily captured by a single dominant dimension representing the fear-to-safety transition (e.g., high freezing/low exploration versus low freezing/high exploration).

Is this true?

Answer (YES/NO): NO